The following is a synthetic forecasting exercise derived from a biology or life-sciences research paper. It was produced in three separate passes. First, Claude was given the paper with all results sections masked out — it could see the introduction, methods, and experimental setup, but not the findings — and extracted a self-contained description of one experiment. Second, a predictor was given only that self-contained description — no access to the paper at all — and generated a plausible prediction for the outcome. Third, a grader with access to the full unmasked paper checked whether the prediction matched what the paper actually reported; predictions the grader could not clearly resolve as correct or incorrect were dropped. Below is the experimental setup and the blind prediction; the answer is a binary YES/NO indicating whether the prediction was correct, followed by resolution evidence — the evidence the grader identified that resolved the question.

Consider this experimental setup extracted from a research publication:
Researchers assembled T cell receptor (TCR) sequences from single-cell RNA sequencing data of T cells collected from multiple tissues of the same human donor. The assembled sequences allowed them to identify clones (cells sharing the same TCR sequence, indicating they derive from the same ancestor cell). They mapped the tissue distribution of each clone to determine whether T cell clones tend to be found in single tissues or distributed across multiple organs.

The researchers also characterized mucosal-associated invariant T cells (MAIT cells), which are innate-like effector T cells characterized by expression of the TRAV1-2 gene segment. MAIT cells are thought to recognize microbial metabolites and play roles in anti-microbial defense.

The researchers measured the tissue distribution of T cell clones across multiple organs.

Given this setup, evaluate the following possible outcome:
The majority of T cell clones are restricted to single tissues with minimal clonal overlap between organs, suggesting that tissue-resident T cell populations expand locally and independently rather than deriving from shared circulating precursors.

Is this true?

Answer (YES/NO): NO